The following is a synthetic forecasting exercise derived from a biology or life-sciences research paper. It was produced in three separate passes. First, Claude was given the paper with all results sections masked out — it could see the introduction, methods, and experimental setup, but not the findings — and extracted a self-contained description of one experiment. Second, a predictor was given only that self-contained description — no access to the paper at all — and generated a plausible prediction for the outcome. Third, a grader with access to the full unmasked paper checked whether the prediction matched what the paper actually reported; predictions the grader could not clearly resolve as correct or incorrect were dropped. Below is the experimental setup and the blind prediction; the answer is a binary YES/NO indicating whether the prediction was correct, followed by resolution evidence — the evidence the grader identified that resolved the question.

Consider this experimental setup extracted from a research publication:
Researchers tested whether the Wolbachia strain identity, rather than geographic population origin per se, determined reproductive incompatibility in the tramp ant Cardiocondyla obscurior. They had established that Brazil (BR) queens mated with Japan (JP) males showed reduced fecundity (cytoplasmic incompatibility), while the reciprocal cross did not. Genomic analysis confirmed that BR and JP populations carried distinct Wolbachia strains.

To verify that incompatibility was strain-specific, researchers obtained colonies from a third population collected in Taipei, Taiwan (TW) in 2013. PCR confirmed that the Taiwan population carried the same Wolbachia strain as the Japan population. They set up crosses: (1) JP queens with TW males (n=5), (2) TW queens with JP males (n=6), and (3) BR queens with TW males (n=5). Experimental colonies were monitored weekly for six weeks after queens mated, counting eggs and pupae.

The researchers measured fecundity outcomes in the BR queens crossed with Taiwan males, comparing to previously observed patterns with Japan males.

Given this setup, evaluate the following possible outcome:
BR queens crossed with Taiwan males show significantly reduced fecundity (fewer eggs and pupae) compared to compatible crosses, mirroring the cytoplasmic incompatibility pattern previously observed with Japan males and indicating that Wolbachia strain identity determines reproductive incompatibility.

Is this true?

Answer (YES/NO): YES